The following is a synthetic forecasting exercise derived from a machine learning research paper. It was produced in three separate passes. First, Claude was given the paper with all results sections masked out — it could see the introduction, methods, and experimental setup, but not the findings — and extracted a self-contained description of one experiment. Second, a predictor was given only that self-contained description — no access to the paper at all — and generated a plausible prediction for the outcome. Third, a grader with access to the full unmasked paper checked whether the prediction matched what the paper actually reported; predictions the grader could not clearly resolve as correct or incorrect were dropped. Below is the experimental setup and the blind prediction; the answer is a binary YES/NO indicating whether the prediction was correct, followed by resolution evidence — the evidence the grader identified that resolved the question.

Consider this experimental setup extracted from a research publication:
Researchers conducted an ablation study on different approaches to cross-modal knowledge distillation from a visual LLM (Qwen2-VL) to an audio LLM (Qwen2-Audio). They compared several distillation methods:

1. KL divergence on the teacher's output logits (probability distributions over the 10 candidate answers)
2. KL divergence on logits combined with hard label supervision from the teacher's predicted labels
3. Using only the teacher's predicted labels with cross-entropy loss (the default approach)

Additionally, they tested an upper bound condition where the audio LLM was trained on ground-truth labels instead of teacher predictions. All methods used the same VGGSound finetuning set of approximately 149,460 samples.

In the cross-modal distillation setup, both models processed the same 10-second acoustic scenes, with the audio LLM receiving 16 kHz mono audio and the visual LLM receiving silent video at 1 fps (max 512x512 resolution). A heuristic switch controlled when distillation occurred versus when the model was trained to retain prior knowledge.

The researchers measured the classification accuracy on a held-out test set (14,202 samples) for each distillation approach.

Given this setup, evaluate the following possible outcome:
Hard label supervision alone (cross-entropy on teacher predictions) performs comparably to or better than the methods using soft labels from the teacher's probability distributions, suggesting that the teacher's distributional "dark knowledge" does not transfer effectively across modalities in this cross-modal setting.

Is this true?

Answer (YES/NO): YES